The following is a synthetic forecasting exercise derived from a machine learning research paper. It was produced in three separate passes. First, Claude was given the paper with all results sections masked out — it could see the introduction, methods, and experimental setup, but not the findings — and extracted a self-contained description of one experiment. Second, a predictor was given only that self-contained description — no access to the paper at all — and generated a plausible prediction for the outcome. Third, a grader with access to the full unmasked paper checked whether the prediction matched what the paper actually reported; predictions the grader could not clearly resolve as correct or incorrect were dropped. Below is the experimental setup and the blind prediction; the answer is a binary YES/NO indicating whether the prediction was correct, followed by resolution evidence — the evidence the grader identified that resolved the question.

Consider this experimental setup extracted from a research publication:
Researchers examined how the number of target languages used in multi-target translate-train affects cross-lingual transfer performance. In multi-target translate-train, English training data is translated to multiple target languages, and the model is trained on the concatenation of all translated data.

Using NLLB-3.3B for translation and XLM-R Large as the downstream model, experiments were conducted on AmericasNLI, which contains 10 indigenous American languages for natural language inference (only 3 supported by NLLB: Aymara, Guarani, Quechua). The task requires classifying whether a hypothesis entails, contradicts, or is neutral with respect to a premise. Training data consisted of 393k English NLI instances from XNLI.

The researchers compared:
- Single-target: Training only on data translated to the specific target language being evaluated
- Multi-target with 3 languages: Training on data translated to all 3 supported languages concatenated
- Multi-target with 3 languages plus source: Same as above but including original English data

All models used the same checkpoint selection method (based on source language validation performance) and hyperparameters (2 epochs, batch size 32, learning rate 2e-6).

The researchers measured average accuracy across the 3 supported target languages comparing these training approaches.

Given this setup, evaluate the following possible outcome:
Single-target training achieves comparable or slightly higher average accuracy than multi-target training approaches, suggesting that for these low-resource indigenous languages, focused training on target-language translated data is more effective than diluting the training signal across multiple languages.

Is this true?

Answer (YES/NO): NO